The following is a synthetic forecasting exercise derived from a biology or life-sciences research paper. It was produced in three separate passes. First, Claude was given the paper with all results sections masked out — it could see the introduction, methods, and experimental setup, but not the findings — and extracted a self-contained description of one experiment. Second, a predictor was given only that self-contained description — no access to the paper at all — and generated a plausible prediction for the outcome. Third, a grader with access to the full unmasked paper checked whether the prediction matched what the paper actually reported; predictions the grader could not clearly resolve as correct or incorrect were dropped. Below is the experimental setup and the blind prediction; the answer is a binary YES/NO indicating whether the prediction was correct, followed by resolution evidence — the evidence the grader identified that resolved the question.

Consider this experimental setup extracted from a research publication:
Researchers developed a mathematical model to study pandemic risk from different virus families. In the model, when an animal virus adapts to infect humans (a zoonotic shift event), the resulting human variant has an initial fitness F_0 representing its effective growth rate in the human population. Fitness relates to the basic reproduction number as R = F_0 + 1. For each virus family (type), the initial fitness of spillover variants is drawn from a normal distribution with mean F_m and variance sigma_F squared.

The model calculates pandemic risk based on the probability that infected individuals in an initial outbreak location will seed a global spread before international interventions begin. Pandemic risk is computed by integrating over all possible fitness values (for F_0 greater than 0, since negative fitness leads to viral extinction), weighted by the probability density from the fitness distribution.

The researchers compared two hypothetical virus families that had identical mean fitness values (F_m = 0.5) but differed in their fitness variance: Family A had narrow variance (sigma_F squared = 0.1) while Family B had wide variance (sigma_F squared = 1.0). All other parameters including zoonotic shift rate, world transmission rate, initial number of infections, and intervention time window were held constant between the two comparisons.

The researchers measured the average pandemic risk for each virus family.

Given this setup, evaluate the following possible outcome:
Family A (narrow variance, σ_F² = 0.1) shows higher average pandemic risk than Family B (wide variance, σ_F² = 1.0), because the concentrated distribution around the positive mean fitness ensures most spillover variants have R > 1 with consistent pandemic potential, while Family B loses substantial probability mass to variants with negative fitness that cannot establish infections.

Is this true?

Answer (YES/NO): NO